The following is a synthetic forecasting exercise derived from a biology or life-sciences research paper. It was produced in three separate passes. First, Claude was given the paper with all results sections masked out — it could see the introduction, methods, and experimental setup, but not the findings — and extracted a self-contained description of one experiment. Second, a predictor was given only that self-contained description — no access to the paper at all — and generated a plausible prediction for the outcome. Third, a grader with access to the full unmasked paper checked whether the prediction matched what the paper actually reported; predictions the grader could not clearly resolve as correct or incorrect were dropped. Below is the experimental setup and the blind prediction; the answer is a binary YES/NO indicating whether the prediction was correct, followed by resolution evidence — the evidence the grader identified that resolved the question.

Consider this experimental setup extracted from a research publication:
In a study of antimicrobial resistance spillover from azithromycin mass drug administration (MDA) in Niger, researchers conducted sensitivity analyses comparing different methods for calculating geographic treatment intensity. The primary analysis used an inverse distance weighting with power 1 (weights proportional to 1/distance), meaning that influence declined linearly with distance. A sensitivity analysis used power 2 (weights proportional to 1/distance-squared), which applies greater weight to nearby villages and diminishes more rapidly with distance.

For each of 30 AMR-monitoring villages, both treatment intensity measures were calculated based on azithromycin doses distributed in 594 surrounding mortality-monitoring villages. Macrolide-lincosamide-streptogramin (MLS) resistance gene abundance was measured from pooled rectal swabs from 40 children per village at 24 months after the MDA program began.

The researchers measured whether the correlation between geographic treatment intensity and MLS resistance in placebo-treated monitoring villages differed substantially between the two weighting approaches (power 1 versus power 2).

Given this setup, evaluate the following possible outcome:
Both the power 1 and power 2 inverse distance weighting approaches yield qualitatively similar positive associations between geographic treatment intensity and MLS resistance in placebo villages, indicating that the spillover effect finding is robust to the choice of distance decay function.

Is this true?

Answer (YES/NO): NO